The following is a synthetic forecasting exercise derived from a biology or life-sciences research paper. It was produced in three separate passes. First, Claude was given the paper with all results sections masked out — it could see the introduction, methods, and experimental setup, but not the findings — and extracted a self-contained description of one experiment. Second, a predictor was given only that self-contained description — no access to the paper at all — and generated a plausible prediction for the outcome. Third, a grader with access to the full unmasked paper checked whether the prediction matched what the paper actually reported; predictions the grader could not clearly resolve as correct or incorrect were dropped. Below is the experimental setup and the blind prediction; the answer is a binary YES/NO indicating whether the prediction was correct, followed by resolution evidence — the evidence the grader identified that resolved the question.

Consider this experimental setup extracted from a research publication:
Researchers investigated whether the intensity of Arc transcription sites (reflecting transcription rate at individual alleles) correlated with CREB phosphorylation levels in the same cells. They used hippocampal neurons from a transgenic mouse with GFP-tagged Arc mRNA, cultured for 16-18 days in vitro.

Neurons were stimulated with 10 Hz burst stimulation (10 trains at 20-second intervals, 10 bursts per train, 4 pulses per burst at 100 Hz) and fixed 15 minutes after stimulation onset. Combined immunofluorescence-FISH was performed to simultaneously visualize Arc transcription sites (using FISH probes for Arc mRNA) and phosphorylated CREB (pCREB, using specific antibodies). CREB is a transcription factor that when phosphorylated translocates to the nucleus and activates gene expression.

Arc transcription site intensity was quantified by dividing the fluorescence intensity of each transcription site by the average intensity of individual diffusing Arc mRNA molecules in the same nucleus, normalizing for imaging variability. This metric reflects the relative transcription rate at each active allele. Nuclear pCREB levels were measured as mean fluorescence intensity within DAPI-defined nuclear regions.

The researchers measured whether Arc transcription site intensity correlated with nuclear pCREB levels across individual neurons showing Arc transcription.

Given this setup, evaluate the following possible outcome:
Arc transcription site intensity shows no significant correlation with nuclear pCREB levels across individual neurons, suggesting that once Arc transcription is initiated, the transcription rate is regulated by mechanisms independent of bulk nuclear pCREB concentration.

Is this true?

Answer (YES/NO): YES